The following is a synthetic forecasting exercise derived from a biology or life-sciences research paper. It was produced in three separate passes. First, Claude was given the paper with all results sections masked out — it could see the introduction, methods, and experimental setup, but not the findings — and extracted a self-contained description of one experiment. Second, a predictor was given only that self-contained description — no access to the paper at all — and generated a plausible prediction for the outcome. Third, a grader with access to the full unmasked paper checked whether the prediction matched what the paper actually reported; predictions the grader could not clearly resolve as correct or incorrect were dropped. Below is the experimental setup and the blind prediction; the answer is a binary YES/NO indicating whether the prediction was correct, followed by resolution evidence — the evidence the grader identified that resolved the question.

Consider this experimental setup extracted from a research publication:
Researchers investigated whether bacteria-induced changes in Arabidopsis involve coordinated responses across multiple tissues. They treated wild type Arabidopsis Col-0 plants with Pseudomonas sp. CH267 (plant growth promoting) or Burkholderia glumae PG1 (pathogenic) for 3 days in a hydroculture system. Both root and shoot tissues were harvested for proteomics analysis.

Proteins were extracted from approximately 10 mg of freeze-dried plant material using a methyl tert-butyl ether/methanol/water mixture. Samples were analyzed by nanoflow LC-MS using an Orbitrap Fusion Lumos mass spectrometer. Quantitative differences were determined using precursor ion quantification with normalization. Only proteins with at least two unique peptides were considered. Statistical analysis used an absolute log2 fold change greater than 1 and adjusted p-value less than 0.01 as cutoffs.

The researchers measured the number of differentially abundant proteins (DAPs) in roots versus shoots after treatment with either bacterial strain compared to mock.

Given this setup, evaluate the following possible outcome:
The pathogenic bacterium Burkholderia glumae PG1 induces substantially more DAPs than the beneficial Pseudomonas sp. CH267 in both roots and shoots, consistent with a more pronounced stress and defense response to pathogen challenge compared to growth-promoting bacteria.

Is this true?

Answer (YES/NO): YES